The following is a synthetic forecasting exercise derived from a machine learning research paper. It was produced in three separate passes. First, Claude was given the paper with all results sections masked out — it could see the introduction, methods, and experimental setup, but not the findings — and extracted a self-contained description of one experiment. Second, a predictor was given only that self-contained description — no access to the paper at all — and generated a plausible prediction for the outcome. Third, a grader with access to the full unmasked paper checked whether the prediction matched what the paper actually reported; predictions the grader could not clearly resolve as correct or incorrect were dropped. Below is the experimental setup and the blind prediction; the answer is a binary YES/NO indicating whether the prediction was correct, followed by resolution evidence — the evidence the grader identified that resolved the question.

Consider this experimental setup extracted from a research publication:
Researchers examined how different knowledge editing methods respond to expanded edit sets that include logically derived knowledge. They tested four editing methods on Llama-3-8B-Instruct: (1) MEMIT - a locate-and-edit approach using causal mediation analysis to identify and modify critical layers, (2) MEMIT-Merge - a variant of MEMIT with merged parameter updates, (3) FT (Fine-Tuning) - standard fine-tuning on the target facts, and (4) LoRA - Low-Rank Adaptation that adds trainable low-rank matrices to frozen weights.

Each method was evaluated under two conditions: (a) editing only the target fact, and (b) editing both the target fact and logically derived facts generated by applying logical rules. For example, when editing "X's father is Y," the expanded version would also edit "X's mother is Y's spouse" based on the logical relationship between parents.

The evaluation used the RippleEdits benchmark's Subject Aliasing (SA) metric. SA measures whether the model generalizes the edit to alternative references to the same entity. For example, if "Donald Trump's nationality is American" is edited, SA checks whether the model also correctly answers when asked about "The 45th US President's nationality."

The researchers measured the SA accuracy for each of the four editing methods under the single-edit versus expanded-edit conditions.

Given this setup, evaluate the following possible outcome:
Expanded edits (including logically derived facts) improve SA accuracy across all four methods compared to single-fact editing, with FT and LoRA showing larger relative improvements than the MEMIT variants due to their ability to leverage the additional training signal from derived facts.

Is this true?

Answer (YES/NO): NO